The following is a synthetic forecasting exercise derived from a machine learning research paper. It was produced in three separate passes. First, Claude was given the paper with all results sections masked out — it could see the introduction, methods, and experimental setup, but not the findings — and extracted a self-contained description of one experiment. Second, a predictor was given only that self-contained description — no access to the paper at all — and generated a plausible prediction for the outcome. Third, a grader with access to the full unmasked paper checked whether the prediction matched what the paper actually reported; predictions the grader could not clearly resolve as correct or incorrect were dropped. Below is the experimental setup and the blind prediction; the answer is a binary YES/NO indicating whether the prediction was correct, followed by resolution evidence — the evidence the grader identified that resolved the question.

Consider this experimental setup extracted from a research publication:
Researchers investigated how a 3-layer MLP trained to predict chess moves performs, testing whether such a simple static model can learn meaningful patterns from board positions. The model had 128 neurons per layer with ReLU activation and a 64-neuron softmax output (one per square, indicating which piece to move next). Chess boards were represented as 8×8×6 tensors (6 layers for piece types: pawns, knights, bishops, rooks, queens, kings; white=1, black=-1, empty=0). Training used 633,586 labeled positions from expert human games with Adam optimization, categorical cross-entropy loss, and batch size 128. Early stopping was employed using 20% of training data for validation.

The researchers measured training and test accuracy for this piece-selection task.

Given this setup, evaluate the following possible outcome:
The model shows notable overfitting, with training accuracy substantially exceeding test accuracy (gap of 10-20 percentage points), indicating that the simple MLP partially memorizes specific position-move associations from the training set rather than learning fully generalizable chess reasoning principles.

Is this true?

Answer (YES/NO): NO